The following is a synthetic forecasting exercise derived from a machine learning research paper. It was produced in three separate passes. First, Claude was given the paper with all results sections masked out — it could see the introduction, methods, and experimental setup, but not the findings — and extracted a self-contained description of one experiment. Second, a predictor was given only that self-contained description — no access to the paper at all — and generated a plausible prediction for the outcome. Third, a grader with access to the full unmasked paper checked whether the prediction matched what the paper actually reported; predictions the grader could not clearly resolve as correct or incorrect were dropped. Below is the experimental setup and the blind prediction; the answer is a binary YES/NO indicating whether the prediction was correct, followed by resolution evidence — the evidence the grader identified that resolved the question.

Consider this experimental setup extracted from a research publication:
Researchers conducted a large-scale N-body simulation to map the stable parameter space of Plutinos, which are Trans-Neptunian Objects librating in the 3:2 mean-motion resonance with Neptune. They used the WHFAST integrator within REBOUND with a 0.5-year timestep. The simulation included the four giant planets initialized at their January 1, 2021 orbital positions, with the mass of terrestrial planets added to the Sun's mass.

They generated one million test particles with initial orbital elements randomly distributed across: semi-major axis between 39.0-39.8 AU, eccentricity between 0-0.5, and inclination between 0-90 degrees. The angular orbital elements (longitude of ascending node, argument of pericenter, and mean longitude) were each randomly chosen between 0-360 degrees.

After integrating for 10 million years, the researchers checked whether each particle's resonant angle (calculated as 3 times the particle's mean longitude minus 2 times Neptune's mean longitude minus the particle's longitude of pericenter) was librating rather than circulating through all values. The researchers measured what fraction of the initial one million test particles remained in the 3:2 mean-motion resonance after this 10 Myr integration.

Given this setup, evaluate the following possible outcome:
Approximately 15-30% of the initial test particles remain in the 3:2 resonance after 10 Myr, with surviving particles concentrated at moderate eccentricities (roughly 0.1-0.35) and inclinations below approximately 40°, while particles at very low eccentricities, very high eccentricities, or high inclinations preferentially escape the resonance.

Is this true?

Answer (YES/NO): YES